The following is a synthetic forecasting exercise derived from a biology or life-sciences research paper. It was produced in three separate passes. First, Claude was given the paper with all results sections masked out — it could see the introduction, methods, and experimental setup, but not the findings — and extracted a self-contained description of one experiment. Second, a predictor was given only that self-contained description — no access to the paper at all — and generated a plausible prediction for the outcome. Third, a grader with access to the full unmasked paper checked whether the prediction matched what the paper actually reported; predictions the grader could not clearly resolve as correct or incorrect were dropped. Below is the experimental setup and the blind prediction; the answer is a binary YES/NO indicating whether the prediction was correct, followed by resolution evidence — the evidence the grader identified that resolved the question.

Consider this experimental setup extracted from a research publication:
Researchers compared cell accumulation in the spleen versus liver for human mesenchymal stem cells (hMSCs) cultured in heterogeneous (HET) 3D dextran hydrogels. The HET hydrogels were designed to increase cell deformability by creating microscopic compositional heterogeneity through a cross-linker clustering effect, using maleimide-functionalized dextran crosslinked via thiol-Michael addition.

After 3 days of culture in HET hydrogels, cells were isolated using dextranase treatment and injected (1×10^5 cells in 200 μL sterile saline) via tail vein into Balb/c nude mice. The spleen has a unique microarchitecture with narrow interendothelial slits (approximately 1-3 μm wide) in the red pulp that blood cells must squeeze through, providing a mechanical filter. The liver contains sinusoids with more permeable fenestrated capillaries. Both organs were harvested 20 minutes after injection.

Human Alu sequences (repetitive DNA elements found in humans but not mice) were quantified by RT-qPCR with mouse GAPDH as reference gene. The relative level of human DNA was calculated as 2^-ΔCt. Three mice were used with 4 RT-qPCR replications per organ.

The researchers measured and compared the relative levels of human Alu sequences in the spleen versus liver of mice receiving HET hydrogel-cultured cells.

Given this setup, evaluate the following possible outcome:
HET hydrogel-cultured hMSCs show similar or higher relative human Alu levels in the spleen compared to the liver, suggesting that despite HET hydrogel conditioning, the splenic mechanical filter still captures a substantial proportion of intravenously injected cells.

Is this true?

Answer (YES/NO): NO